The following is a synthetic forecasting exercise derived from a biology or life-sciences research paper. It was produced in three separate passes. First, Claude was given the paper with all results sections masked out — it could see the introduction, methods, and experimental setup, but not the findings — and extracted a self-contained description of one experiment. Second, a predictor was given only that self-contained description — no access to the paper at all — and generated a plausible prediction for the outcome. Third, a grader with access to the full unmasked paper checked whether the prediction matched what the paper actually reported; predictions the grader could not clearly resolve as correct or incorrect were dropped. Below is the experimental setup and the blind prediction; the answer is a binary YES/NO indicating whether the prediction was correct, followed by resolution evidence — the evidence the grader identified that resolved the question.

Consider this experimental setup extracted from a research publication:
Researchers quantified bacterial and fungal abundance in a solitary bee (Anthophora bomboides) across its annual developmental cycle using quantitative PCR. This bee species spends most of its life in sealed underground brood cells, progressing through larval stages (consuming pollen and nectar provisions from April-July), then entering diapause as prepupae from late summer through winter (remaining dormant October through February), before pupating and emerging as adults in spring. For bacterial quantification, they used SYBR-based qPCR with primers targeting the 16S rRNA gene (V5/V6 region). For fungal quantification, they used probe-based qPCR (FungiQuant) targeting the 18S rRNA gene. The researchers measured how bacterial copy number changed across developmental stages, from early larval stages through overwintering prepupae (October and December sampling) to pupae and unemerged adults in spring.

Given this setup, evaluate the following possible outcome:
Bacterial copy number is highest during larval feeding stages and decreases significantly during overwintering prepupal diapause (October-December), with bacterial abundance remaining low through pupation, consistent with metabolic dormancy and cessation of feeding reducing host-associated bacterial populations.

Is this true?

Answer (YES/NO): NO